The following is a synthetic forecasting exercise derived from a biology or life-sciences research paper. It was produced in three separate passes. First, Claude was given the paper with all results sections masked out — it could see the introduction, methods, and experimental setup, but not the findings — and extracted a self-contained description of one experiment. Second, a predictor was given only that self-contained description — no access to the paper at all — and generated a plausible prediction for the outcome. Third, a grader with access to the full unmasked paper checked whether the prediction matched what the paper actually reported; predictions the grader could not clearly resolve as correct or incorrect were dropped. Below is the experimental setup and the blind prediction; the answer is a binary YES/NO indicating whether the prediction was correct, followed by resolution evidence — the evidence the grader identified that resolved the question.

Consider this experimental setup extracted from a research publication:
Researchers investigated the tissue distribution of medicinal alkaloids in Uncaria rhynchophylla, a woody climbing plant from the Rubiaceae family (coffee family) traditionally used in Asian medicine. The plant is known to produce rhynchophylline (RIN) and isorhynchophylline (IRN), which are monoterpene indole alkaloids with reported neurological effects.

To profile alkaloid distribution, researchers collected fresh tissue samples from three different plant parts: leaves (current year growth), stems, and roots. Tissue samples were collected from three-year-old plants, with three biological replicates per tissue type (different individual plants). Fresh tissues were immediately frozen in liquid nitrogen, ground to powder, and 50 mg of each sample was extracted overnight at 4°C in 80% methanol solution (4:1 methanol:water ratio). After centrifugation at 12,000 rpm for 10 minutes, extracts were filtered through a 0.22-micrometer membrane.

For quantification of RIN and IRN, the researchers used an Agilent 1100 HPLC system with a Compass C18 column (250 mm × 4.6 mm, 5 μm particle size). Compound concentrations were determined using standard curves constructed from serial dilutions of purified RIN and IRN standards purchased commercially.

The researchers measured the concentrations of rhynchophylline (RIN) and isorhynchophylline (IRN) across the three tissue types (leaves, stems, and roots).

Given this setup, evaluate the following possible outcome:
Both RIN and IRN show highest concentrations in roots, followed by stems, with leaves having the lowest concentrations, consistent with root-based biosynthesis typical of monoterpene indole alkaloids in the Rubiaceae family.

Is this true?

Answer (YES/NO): NO